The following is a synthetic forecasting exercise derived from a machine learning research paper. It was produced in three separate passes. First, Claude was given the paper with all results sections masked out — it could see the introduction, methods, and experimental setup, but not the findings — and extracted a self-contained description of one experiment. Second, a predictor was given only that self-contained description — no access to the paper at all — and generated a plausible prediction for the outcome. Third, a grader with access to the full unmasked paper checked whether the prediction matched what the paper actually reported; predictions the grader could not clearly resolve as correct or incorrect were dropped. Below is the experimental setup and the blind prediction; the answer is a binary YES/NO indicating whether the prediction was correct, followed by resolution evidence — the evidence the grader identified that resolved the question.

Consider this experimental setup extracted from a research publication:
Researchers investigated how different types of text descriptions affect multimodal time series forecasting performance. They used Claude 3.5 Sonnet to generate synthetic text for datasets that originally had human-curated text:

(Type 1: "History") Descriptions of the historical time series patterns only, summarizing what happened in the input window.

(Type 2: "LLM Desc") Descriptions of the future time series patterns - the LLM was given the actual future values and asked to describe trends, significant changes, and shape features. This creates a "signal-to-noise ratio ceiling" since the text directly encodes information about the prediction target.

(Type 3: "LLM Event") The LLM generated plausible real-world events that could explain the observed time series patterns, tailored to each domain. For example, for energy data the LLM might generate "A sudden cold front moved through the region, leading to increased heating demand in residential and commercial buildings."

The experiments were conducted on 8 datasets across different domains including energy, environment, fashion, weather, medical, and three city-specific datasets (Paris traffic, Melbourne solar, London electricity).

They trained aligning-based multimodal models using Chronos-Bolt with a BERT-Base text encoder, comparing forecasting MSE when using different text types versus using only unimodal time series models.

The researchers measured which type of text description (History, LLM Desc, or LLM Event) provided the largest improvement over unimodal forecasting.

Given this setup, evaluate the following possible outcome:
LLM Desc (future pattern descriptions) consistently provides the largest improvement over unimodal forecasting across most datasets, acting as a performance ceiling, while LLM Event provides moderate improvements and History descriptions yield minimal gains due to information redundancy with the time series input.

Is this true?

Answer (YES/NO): NO